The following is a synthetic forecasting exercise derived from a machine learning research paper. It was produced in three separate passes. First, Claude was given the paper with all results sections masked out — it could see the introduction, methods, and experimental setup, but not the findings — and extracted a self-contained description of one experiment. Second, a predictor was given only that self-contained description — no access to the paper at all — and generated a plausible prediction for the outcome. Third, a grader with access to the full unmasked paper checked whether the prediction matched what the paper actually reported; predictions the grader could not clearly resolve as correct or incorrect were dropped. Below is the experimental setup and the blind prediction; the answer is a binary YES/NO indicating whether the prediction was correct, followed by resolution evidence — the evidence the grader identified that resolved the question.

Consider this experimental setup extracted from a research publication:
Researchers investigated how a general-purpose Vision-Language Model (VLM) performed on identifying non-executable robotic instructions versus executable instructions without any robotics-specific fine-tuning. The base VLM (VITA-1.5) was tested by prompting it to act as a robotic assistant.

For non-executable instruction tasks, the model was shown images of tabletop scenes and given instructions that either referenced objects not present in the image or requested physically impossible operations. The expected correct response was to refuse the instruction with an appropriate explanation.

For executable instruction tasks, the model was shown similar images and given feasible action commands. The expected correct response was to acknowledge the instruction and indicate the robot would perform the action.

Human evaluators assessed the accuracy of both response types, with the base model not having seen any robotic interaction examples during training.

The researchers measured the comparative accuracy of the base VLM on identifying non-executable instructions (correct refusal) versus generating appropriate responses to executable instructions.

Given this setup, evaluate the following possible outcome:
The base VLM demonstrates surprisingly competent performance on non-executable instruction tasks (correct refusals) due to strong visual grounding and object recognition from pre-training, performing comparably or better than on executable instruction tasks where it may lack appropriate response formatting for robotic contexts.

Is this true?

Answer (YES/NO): YES